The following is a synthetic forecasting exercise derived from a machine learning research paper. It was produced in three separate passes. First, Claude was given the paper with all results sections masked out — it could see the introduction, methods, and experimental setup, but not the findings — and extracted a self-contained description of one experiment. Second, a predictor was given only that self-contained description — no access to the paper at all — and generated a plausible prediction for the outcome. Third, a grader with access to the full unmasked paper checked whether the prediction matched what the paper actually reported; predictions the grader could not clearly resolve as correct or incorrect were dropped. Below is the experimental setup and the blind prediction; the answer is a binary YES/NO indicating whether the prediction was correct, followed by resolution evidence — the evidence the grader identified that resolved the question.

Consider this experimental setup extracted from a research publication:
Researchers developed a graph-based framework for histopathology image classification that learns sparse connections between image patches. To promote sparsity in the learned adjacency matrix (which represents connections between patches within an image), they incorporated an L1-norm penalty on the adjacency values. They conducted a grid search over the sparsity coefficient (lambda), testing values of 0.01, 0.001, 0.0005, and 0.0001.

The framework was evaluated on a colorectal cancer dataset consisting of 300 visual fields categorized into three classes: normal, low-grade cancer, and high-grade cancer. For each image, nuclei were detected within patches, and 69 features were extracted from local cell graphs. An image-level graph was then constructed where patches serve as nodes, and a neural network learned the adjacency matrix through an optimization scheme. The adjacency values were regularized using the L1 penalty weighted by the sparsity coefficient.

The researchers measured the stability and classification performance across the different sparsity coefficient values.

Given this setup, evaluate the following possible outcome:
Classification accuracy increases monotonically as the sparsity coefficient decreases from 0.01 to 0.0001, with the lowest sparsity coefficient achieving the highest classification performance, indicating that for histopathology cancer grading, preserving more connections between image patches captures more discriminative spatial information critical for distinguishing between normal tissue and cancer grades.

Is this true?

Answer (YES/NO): NO